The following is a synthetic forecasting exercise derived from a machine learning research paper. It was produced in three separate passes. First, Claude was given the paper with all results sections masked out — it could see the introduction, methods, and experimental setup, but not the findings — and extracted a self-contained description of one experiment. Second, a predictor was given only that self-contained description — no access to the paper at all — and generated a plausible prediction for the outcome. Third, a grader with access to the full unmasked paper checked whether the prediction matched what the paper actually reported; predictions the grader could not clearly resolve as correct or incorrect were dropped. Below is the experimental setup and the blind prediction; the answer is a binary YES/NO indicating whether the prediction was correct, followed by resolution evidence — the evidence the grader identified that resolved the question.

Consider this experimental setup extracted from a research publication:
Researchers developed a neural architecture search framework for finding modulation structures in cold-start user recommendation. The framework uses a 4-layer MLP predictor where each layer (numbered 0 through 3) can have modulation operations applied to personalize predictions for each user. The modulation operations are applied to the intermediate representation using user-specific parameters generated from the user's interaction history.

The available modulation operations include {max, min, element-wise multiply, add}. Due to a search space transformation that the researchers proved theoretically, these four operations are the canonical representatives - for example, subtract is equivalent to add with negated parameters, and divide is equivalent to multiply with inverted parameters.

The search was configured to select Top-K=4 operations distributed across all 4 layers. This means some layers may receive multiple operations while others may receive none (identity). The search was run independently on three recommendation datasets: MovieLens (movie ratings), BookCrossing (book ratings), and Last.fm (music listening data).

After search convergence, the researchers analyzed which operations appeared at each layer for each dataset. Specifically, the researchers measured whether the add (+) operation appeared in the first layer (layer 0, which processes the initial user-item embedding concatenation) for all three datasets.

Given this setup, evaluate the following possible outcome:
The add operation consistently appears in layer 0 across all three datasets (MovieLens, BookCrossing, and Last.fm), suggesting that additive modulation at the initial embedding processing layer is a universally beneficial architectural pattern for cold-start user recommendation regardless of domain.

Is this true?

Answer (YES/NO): NO